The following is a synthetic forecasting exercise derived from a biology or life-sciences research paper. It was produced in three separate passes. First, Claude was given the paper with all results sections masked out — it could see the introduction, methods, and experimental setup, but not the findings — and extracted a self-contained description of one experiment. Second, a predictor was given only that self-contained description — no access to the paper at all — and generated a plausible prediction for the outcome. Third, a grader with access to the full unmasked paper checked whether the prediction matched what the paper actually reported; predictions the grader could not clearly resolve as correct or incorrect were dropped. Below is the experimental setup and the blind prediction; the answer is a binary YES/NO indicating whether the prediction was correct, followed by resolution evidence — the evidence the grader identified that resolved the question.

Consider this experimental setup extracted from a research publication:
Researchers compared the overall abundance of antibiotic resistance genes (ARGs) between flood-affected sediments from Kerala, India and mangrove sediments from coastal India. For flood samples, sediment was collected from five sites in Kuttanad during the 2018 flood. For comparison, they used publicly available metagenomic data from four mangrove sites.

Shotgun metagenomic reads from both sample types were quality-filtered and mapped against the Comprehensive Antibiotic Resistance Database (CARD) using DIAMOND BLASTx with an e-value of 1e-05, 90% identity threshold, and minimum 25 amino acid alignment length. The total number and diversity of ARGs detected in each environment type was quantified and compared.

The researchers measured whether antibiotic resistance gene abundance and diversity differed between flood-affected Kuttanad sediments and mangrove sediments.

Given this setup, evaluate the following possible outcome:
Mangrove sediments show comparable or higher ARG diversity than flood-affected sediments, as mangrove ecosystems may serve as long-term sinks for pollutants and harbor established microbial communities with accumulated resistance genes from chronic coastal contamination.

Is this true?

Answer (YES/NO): NO